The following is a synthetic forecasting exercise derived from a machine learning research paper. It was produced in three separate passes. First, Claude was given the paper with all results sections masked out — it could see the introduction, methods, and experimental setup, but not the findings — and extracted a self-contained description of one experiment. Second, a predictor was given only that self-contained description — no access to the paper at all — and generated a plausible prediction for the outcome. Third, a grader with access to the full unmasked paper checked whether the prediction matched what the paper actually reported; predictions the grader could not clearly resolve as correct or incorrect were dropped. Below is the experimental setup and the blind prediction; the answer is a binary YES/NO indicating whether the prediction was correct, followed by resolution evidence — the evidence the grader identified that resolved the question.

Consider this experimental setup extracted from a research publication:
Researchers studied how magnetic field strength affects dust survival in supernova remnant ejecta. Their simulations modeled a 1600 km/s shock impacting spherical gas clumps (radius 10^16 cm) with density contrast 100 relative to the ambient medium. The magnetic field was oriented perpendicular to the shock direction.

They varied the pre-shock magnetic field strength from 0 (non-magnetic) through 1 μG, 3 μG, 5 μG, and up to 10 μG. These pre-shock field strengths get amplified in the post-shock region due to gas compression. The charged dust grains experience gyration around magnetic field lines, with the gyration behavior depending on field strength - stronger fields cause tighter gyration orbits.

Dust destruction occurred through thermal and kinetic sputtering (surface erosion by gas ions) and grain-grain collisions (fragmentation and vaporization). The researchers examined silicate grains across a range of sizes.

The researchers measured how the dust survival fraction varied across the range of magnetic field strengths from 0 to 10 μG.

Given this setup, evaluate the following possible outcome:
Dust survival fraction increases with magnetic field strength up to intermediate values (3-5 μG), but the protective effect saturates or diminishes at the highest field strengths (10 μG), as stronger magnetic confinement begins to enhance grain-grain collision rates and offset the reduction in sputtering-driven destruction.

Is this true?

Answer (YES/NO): NO